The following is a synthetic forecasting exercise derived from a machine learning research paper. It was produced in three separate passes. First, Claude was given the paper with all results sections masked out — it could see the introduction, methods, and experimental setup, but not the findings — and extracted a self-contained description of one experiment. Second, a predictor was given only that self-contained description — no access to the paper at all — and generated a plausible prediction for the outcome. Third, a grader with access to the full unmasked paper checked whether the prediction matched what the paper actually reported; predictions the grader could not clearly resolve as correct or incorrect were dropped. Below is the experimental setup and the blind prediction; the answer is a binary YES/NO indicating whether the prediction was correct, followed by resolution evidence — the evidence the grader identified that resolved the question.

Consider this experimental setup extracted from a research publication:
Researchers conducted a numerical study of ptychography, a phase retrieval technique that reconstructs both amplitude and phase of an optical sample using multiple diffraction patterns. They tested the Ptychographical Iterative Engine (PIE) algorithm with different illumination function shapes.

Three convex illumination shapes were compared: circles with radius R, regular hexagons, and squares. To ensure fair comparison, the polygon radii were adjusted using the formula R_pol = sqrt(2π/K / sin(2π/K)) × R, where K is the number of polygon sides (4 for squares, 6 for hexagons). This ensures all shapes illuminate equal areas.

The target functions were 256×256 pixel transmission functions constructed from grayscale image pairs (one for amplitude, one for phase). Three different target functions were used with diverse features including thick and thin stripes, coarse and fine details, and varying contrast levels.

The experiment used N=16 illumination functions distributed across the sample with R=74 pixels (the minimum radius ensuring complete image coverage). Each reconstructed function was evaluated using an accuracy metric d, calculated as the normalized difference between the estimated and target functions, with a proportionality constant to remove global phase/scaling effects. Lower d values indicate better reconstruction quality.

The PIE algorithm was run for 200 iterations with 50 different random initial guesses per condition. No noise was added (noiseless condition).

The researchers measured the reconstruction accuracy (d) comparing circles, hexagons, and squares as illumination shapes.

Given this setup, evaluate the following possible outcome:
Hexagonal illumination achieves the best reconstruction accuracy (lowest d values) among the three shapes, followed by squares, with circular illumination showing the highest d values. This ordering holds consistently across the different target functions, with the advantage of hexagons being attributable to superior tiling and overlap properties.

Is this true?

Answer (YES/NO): NO